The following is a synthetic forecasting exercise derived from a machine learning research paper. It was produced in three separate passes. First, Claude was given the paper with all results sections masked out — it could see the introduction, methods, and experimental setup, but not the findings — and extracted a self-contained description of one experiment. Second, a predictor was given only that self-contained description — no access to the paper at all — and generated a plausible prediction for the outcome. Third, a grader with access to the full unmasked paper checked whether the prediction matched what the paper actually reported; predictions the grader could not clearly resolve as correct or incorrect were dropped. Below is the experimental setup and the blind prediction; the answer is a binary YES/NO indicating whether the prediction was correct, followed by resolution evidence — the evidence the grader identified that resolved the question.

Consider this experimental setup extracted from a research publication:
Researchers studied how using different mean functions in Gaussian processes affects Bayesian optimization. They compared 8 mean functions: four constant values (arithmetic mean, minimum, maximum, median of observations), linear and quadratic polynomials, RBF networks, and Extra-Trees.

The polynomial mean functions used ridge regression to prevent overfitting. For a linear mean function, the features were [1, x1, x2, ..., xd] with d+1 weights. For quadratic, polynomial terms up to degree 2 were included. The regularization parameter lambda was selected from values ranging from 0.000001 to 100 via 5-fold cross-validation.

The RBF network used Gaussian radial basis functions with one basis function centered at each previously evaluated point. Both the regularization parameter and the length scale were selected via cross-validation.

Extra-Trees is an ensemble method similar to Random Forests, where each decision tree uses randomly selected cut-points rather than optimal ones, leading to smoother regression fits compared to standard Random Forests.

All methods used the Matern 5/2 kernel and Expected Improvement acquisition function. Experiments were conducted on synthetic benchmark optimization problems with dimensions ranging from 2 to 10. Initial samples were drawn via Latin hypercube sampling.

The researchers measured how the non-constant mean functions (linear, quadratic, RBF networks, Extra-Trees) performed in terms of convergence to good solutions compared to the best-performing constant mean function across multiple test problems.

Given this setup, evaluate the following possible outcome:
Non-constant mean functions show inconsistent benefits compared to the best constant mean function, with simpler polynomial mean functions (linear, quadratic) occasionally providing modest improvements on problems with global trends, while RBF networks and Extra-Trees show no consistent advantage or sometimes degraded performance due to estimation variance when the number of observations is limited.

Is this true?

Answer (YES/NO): YES